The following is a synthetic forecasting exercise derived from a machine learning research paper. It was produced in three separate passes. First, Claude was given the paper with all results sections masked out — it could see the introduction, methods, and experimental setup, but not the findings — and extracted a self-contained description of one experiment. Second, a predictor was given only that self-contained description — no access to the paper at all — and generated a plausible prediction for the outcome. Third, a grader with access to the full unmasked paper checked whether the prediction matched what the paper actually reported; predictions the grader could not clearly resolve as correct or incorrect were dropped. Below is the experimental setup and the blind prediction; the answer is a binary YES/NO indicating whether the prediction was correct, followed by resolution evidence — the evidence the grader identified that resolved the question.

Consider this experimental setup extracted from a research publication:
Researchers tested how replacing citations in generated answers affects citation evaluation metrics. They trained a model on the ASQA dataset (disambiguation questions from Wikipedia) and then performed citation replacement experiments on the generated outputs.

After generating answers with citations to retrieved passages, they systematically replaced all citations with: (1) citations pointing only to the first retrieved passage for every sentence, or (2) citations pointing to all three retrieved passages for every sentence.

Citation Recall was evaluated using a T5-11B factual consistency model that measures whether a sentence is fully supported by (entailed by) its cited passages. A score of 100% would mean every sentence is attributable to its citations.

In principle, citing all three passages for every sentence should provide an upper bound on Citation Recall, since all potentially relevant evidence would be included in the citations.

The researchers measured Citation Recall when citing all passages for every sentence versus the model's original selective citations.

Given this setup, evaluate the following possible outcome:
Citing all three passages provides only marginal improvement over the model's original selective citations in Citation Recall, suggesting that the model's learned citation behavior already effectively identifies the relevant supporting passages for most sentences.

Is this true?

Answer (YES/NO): NO